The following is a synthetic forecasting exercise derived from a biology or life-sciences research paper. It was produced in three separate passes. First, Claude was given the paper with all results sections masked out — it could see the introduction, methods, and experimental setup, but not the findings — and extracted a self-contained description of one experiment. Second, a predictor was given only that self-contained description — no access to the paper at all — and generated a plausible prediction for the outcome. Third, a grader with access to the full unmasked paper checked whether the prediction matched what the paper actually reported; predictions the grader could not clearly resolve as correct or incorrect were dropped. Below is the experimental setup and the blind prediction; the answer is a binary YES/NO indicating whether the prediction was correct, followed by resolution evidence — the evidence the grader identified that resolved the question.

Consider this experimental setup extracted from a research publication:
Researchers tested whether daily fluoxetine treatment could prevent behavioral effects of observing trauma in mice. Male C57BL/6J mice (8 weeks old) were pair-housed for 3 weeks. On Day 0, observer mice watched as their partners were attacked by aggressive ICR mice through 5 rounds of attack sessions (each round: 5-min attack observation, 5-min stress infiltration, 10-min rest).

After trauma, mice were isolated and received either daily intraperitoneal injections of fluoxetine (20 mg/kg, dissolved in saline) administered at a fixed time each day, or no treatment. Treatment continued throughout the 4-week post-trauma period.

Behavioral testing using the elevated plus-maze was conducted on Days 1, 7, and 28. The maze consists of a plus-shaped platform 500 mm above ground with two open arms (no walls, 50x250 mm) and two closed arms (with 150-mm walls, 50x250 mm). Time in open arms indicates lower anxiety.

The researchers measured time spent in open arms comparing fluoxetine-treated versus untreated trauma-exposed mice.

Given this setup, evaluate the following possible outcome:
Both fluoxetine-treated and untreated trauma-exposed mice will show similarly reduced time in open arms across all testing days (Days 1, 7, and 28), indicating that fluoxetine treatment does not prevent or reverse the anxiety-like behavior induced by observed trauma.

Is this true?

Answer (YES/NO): NO